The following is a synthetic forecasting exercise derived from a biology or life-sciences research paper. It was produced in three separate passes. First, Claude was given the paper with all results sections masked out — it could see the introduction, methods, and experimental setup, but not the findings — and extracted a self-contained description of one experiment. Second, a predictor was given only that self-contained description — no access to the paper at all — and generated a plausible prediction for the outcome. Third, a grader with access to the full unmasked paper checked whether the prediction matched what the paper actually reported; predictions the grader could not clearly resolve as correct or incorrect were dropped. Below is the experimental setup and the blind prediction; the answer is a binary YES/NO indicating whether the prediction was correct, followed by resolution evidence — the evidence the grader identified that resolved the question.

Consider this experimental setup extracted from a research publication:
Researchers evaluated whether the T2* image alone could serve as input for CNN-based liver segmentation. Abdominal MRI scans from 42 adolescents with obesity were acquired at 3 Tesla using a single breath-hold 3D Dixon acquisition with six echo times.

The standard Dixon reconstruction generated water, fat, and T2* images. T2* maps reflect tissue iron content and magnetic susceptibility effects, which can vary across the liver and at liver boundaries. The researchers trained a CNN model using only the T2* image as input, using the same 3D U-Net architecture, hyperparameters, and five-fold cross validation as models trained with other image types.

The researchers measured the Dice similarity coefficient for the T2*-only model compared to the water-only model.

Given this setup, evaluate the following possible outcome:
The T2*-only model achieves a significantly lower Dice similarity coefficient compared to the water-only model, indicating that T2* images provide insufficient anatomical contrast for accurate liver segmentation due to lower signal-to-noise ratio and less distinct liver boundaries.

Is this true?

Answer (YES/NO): YES